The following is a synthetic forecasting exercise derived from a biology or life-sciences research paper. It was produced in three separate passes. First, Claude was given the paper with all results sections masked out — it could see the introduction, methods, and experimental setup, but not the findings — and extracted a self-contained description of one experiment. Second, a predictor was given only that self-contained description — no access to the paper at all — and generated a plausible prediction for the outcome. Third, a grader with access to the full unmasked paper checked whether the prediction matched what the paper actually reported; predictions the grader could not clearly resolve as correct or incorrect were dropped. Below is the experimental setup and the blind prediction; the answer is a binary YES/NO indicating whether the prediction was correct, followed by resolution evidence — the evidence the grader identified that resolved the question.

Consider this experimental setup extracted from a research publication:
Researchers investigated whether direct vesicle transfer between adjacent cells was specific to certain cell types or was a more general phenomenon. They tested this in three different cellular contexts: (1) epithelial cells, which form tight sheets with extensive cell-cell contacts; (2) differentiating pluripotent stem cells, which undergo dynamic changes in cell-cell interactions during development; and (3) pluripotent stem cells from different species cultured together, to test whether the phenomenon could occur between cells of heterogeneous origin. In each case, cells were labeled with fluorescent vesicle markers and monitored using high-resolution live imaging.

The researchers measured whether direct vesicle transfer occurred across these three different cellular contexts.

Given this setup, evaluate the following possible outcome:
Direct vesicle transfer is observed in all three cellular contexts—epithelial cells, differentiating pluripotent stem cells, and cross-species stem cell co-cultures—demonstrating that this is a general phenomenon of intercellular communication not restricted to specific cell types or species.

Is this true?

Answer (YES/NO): YES